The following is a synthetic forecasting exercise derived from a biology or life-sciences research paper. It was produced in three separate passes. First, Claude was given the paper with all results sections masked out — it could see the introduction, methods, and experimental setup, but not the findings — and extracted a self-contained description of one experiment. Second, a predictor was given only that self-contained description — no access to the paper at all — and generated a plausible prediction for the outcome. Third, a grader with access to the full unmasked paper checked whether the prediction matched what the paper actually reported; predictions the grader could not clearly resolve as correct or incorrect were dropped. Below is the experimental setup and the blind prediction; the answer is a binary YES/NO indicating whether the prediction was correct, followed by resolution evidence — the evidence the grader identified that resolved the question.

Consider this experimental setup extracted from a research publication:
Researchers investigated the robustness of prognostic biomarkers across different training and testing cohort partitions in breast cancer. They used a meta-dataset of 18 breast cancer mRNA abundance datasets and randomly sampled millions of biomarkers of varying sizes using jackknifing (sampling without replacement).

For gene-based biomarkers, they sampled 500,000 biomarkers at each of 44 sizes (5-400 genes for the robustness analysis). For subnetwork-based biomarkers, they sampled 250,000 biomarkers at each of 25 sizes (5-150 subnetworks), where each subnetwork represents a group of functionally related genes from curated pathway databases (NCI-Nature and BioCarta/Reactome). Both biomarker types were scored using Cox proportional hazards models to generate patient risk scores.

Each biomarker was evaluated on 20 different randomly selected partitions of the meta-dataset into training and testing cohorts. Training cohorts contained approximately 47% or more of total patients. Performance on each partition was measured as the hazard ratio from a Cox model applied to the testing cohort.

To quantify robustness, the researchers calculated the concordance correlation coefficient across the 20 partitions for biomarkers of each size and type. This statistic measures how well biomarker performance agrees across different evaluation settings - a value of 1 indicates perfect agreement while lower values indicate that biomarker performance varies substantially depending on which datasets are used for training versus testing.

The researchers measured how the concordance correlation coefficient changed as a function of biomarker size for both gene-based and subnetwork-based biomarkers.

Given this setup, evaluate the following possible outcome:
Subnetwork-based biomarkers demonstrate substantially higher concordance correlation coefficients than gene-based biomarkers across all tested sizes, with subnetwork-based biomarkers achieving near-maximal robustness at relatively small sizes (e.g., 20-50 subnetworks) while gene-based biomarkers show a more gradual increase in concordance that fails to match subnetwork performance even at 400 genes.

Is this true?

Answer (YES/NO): NO